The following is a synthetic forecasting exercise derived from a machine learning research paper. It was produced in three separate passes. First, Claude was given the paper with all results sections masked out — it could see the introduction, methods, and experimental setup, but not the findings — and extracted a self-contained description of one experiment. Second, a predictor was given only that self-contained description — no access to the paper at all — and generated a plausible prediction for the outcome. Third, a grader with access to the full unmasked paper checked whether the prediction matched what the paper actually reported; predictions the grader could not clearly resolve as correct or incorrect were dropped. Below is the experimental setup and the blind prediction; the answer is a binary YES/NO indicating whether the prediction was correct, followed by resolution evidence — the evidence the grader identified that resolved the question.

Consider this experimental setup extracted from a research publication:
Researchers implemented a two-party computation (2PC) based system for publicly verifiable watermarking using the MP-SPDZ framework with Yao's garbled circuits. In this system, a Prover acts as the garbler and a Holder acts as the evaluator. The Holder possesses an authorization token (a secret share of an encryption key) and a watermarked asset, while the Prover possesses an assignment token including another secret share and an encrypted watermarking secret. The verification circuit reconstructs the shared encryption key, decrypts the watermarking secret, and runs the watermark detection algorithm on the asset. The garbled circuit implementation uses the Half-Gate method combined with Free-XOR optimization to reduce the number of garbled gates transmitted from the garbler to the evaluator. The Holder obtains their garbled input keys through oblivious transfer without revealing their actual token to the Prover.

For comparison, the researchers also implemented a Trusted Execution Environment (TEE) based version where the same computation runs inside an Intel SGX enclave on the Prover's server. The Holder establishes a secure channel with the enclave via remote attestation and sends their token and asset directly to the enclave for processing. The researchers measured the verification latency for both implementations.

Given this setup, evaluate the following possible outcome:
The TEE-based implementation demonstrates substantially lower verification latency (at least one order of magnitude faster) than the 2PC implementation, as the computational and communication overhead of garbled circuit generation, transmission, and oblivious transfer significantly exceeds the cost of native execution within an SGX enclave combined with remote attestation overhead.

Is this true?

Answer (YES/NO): YES